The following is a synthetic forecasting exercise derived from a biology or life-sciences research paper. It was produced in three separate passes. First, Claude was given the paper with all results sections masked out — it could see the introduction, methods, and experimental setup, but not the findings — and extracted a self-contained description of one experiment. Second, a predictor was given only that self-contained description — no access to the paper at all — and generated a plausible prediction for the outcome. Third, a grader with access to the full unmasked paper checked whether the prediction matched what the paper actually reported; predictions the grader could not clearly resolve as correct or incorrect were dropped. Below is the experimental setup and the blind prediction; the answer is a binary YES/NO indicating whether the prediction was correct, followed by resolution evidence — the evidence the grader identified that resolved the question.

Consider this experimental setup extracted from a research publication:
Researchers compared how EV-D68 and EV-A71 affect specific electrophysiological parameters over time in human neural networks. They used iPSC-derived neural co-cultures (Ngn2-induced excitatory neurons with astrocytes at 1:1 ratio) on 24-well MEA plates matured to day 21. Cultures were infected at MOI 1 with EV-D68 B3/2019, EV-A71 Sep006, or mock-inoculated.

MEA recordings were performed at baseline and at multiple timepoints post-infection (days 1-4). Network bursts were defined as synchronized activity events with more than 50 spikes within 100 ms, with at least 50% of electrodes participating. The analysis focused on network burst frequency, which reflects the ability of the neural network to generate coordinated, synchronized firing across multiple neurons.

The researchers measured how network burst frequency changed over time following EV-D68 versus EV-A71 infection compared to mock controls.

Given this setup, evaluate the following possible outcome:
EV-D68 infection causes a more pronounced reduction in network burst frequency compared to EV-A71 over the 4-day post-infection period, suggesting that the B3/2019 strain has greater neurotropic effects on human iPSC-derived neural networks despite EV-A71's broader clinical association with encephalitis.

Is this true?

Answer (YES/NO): YES